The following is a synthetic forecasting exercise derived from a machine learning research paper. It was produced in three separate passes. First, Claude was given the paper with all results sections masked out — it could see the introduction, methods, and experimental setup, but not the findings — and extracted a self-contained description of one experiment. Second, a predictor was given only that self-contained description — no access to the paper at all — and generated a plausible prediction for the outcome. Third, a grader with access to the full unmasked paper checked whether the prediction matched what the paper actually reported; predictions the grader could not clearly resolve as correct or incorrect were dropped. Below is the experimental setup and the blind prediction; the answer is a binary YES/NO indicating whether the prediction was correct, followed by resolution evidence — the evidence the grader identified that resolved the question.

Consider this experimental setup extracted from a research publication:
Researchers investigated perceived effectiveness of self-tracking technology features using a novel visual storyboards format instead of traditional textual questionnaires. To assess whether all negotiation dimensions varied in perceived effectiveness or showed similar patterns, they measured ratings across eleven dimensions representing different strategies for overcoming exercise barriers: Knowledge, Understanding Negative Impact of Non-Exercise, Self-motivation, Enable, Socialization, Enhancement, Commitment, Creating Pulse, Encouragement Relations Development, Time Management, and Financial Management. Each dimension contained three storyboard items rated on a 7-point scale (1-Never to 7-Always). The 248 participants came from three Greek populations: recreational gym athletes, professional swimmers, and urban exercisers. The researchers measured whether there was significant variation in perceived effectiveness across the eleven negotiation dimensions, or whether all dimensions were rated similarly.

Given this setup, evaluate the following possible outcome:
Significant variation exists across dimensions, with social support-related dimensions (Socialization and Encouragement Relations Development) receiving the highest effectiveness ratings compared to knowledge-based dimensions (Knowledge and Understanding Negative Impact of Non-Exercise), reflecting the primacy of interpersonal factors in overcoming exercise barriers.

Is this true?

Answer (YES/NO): NO